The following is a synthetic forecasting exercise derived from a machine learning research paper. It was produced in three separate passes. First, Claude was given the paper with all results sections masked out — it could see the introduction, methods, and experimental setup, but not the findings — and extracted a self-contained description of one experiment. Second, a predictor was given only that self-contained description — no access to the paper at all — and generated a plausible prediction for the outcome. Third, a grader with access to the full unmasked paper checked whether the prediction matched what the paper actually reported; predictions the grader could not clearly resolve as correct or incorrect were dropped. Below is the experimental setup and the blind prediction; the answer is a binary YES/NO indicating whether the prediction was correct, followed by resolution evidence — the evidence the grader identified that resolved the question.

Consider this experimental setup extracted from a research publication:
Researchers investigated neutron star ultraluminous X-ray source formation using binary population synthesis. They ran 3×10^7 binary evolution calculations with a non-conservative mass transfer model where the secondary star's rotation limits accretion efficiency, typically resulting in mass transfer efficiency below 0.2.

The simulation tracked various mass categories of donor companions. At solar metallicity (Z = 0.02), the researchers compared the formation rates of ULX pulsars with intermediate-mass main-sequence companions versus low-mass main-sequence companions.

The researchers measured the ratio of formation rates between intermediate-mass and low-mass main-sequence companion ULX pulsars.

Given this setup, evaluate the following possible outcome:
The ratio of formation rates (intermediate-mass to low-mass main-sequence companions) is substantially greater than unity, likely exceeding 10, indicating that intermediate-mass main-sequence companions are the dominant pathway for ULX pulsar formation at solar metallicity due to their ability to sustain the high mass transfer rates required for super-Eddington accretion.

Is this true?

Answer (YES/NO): NO